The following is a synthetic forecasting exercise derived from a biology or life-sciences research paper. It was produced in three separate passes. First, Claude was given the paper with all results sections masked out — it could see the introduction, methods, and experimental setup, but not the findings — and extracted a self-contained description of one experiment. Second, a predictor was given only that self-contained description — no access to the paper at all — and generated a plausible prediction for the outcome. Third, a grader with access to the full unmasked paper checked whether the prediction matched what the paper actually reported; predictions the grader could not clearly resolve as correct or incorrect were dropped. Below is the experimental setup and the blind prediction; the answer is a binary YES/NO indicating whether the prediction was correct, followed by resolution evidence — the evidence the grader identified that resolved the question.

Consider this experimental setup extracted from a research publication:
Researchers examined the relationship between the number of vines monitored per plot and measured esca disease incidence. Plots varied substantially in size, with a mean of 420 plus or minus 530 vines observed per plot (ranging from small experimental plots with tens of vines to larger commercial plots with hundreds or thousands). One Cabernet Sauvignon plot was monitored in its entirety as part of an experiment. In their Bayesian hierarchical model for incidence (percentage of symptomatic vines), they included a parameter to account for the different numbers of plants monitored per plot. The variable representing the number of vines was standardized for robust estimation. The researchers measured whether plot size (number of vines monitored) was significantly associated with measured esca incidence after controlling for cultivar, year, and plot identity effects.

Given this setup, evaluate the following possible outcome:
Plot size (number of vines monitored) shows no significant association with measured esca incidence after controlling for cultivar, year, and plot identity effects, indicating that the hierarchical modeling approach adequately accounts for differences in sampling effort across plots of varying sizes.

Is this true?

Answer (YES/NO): NO